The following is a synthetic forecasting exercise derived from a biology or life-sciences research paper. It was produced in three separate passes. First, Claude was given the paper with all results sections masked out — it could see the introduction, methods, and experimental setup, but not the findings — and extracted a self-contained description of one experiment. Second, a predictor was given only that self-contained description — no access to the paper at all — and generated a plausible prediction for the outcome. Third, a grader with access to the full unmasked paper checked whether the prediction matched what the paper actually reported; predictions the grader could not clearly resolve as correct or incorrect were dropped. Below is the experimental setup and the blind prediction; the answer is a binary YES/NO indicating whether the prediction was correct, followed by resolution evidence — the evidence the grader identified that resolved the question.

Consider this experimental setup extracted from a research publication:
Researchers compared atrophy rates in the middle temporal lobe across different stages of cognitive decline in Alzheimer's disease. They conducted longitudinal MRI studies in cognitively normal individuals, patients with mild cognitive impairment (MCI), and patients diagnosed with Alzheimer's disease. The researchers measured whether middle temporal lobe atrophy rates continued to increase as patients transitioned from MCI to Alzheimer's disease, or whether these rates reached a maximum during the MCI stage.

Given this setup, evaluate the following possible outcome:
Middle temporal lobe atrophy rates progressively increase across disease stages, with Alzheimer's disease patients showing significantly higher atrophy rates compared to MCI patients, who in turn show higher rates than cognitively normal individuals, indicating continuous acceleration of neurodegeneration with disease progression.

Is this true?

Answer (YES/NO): NO